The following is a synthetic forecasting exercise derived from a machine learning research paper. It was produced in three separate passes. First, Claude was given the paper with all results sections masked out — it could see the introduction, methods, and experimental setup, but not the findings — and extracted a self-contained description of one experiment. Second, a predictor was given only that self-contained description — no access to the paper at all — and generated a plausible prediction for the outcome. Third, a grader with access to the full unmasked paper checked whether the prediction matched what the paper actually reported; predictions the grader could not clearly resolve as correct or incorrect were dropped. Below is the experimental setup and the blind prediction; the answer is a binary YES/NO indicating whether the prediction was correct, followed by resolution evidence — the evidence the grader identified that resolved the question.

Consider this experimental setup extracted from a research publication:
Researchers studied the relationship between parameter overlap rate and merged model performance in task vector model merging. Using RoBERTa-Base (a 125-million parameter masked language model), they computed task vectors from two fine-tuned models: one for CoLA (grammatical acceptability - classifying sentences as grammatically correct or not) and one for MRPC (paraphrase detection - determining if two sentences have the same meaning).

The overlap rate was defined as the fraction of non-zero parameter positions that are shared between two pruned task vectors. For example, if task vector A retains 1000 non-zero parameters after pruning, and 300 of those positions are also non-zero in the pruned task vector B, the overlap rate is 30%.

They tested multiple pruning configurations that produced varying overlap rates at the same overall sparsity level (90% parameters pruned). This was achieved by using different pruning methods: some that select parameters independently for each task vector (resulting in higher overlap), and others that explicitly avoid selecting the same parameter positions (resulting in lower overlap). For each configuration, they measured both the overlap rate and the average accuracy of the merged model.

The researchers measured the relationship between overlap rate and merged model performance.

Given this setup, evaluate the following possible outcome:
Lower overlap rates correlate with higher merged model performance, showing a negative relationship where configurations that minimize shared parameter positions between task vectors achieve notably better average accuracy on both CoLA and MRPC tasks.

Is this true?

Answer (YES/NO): YES